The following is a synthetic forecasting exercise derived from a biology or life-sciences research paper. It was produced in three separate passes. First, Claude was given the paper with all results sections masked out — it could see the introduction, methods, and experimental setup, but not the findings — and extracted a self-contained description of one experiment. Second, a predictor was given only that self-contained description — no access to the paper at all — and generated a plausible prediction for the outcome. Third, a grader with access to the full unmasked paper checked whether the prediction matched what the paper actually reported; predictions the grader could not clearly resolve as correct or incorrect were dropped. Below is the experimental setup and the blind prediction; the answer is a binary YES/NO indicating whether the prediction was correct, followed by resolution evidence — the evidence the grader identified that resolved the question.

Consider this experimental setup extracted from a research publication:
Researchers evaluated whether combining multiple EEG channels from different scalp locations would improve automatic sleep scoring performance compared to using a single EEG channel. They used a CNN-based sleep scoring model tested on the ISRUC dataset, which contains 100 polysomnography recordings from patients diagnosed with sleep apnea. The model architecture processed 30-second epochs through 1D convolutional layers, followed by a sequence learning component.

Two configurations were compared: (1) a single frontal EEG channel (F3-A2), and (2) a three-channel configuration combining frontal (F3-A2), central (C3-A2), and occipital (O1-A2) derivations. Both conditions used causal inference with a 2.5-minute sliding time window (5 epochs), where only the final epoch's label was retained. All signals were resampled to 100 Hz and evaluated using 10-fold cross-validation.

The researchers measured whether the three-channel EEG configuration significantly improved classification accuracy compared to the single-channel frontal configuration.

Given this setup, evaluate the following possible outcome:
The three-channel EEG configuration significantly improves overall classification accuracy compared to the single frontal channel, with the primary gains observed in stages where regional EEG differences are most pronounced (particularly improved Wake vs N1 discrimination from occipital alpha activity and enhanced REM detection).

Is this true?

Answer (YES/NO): NO